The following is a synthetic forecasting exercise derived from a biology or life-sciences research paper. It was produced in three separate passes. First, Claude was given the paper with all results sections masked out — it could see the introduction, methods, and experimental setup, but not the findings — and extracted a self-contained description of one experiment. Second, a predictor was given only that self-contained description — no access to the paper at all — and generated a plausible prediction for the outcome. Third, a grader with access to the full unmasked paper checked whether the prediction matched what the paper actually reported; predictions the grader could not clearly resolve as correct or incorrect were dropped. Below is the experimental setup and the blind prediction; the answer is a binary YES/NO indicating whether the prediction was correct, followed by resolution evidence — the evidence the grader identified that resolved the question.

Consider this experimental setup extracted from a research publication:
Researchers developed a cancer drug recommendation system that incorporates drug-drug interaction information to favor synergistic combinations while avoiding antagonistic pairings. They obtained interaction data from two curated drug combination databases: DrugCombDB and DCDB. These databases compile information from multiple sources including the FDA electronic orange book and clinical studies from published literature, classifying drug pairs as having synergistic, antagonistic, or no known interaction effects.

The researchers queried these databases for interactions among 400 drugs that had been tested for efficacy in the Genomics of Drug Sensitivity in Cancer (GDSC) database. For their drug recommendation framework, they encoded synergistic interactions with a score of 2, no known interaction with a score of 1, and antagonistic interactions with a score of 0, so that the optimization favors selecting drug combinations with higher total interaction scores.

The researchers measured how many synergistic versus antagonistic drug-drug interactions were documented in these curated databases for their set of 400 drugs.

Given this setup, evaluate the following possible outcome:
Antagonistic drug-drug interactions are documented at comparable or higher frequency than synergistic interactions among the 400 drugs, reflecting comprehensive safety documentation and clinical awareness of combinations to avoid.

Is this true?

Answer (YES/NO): NO